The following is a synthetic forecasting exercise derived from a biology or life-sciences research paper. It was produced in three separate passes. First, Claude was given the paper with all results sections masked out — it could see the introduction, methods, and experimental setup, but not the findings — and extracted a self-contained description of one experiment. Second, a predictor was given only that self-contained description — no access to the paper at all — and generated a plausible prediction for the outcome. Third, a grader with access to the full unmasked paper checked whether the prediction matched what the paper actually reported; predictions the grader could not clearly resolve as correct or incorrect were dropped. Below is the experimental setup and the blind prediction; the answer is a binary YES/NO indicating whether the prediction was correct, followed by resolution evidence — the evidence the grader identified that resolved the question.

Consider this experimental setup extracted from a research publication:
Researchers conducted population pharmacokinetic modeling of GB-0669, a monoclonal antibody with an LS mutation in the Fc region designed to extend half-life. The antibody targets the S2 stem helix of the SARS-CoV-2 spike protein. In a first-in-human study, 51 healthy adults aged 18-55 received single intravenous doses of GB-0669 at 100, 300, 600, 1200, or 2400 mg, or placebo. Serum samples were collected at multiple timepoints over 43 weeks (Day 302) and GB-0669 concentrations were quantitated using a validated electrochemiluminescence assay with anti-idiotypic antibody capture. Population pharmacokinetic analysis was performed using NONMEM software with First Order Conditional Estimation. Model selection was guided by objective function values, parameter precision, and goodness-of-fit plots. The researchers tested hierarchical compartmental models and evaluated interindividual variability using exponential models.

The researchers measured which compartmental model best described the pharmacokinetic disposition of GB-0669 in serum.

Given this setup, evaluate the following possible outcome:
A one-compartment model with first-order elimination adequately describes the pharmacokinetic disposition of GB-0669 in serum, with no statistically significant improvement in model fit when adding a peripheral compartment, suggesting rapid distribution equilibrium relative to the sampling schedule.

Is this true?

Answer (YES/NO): NO